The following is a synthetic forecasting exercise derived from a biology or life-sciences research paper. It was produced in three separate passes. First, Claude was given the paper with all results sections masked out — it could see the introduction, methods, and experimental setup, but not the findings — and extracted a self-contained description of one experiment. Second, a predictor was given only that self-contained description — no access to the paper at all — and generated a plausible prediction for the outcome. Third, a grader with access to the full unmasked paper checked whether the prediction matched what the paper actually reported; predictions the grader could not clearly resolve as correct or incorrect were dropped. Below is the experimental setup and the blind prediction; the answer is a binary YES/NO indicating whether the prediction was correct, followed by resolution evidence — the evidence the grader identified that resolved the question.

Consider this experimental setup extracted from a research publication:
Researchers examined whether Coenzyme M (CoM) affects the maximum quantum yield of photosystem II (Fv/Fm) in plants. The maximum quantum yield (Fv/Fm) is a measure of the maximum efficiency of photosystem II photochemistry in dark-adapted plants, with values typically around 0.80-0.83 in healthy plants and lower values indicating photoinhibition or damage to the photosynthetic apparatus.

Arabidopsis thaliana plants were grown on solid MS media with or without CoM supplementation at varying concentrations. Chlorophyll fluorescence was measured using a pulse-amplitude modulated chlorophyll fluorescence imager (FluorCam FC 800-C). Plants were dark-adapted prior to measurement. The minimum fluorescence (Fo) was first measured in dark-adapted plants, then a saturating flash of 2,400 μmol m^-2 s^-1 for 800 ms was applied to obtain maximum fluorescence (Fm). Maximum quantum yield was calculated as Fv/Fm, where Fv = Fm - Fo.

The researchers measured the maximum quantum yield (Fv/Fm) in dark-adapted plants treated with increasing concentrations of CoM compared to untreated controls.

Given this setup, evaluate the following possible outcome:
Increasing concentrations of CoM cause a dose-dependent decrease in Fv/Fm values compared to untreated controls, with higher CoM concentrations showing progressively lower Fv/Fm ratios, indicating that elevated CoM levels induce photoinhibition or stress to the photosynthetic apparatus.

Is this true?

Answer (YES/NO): NO